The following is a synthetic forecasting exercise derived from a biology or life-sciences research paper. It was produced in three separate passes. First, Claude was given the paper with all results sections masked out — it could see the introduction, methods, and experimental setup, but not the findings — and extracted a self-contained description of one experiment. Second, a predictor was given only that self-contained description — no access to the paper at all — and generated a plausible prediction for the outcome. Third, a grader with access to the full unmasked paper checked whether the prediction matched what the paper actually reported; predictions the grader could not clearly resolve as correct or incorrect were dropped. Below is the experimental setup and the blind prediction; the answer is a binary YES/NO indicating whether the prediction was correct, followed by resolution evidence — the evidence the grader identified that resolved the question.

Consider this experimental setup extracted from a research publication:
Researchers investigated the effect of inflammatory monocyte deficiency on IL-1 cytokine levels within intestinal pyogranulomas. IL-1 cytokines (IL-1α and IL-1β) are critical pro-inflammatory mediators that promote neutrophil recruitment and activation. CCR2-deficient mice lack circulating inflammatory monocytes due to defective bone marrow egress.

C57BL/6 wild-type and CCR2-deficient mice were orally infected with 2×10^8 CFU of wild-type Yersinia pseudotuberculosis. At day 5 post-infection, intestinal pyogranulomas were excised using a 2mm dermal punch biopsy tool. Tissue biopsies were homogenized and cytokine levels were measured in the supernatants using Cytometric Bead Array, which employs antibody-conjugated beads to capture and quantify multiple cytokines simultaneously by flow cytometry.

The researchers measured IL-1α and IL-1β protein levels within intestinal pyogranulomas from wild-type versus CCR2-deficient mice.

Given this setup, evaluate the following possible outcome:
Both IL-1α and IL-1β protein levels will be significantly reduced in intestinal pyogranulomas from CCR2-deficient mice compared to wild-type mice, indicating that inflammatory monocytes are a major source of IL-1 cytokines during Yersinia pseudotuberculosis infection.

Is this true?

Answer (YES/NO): YES